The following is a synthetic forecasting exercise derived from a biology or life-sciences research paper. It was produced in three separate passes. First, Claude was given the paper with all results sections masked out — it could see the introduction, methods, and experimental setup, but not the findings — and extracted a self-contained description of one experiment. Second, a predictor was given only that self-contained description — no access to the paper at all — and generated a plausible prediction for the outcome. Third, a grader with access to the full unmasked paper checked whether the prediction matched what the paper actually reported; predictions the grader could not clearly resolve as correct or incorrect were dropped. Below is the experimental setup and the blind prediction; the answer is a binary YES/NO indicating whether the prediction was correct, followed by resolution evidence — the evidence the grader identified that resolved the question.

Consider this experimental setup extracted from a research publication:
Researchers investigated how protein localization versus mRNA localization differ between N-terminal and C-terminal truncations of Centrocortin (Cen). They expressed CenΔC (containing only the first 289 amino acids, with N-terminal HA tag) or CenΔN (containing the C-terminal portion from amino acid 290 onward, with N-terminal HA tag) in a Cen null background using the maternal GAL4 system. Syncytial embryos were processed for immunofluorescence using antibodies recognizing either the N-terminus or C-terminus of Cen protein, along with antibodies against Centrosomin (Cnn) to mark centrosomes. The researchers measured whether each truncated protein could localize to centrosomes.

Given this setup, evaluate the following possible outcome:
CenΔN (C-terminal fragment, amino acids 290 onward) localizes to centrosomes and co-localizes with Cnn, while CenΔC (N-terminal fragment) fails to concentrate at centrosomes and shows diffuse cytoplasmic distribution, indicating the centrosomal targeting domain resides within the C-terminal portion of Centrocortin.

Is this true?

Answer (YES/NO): NO